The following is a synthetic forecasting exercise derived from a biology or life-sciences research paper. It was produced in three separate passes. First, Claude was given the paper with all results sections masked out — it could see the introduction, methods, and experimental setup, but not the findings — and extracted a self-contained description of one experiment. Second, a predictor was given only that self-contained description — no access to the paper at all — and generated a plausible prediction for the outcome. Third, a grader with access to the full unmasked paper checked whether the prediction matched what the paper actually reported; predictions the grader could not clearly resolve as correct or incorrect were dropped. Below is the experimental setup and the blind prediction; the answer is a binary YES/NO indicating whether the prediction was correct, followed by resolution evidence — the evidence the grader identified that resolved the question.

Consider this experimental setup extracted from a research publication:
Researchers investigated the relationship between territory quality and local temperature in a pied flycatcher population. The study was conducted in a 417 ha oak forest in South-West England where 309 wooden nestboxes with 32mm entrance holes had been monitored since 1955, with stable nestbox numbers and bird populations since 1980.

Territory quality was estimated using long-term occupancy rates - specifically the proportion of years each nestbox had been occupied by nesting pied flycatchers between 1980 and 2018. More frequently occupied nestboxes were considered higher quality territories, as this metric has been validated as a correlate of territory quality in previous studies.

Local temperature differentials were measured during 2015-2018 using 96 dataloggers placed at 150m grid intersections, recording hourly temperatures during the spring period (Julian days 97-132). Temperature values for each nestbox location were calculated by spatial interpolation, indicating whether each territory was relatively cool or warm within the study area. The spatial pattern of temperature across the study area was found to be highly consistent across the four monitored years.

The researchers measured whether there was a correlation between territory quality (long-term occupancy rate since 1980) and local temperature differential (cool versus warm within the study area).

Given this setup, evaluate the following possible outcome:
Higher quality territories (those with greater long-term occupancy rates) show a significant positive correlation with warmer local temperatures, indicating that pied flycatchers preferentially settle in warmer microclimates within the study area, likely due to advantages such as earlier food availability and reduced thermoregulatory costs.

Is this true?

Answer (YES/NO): NO